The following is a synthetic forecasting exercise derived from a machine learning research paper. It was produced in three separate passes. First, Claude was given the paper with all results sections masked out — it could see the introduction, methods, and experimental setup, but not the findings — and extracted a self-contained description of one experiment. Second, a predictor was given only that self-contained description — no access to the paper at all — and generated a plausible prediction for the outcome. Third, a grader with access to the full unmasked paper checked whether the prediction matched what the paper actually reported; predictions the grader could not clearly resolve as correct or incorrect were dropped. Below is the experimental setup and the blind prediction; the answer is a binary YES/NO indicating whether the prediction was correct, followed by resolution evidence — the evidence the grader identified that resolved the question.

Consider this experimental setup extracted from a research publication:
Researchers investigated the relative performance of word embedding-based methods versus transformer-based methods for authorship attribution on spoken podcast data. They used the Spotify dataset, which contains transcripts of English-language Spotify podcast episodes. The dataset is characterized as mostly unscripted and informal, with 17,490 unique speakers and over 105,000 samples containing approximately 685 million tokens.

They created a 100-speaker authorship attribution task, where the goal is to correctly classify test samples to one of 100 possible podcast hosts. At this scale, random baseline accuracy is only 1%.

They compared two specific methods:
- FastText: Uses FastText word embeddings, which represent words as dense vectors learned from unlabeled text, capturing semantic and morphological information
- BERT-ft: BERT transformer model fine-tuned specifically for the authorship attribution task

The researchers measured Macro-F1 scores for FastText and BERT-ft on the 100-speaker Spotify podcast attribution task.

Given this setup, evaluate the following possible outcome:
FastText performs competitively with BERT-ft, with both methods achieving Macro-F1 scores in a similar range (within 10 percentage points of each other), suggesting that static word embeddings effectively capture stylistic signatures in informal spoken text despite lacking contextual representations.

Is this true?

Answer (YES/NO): NO